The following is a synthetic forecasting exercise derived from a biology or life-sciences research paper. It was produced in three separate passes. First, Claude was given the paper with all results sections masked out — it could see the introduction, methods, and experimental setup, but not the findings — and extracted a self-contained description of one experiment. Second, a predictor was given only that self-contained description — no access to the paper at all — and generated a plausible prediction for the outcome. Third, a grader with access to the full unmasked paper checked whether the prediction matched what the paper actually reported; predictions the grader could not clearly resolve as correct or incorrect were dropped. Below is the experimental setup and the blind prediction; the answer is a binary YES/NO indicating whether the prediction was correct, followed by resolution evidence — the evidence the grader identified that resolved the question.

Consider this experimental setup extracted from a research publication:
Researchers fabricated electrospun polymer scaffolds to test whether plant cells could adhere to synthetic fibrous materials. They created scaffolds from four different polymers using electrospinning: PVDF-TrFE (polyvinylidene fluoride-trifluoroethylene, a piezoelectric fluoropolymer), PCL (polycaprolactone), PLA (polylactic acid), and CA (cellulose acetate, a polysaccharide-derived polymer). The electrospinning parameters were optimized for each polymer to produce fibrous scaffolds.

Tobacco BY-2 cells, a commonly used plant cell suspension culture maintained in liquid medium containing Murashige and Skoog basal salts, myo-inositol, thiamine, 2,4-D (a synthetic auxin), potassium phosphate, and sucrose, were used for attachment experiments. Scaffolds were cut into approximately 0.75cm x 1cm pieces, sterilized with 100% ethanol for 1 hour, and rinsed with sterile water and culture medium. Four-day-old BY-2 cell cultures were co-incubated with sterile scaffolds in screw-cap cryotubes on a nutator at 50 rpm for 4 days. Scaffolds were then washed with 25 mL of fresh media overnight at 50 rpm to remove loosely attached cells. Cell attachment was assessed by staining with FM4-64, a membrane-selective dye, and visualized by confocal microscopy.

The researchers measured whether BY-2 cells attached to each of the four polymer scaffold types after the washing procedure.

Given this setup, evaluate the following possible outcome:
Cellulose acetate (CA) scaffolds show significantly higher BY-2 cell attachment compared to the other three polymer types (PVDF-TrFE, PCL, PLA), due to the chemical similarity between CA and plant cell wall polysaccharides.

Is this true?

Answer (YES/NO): NO